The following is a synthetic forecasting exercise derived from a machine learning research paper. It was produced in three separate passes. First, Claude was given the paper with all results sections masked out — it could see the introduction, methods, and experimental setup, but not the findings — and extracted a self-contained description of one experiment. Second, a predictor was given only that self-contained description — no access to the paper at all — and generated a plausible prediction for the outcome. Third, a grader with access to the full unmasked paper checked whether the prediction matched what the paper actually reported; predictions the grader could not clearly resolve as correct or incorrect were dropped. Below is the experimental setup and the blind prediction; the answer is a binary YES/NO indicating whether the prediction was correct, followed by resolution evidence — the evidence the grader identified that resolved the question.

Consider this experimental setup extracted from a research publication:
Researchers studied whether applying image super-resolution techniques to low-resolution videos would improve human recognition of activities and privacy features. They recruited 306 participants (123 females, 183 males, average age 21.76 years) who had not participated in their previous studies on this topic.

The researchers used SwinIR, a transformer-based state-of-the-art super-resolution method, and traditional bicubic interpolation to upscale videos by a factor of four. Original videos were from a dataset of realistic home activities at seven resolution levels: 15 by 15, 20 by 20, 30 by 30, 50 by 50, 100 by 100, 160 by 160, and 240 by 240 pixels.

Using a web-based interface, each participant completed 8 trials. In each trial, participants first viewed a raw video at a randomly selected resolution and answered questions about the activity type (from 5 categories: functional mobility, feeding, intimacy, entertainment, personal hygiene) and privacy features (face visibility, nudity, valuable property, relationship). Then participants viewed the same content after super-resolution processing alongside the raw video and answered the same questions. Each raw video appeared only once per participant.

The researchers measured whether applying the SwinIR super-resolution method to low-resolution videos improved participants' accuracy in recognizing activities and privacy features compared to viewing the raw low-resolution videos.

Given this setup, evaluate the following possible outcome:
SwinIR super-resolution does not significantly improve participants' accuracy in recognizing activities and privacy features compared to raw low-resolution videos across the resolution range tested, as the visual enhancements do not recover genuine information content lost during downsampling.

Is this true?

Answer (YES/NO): NO